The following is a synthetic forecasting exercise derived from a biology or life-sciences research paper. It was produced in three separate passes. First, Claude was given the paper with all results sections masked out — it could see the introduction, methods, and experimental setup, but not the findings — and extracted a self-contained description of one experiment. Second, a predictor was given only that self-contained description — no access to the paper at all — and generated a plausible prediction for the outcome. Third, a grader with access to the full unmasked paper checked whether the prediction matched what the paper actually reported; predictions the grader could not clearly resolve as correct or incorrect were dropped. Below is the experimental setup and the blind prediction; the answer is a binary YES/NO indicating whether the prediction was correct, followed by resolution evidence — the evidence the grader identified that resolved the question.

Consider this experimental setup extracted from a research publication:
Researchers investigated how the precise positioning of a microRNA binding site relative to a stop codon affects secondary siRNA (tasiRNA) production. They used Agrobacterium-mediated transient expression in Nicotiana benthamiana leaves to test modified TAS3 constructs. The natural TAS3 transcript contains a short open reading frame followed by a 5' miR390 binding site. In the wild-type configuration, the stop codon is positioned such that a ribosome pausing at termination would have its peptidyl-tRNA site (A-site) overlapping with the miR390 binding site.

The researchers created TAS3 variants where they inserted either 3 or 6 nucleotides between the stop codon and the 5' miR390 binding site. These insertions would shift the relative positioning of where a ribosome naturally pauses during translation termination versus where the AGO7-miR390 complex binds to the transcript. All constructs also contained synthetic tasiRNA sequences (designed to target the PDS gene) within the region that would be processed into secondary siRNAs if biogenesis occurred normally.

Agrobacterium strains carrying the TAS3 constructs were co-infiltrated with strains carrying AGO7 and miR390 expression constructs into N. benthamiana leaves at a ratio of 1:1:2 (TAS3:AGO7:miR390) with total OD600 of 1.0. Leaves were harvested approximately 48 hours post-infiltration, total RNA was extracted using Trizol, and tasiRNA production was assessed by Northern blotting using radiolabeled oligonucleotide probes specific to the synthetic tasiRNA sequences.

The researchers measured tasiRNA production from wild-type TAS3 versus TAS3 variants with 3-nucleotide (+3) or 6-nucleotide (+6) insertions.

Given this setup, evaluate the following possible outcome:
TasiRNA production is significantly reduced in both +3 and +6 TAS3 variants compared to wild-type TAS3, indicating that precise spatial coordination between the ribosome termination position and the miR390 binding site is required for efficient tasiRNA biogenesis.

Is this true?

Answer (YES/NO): NO